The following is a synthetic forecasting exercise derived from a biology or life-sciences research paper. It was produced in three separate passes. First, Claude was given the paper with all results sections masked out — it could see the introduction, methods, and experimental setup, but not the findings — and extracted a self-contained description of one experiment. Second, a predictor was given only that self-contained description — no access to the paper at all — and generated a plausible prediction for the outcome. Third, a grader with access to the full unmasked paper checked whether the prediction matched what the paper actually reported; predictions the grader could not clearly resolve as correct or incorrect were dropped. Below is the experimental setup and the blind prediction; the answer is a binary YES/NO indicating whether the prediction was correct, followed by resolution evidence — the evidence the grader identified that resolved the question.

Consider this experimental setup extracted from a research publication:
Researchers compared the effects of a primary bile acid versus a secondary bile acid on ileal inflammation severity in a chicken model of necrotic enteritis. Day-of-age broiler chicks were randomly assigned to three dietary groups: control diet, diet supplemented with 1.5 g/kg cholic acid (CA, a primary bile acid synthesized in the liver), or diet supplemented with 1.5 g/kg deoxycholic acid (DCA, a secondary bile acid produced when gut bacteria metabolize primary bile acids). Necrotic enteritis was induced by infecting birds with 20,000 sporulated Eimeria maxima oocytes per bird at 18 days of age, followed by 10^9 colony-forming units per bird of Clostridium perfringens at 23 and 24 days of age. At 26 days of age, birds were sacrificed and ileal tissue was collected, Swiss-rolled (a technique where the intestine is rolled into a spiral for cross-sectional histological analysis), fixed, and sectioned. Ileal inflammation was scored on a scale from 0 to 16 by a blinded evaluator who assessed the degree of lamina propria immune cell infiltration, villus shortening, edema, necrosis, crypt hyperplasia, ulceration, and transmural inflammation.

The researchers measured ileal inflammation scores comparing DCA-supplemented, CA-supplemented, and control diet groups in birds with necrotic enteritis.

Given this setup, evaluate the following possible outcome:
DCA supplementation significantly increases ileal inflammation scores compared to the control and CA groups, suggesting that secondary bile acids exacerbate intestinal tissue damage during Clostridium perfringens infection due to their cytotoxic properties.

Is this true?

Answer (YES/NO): NO